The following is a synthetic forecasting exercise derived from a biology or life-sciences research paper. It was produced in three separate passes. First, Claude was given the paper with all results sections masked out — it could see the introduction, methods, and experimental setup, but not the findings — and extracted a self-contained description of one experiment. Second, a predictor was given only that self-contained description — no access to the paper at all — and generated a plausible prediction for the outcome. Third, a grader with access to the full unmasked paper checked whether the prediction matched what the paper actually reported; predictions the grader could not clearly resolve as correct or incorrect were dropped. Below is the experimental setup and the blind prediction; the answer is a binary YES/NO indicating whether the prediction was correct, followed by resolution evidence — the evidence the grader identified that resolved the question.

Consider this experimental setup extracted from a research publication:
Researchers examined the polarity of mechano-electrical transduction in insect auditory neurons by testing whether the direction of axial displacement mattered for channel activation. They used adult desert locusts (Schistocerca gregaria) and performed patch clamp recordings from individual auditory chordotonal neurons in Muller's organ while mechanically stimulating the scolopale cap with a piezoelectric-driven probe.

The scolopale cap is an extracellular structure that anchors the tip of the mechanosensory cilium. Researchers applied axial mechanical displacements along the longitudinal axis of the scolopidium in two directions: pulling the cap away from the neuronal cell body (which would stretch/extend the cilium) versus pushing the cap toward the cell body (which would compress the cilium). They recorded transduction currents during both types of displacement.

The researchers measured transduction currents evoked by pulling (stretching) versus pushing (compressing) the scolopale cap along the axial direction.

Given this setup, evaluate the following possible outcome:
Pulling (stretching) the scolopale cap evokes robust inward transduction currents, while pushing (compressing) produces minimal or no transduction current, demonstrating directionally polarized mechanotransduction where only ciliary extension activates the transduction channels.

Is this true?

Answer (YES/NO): NO